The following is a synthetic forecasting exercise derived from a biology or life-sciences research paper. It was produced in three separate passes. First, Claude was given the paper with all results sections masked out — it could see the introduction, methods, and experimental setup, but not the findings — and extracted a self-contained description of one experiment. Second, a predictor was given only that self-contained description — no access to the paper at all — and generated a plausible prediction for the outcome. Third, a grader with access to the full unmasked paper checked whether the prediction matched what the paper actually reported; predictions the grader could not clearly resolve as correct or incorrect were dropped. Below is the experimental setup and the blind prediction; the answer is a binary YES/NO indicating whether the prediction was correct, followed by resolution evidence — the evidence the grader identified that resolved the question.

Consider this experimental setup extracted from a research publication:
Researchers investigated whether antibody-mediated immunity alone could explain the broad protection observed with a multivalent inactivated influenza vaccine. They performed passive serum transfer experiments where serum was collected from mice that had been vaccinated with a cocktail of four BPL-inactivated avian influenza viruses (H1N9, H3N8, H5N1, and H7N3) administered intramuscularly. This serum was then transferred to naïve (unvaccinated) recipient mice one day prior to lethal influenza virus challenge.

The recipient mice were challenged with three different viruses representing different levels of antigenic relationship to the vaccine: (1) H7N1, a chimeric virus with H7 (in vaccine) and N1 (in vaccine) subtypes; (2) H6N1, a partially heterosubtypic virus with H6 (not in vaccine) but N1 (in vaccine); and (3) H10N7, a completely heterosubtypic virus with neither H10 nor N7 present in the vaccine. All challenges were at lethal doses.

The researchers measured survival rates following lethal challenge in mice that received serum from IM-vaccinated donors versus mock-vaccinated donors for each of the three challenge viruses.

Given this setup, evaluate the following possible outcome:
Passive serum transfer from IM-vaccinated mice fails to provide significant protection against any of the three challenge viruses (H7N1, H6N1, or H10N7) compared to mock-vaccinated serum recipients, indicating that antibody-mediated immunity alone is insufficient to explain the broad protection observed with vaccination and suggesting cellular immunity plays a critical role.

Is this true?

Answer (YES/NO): NO